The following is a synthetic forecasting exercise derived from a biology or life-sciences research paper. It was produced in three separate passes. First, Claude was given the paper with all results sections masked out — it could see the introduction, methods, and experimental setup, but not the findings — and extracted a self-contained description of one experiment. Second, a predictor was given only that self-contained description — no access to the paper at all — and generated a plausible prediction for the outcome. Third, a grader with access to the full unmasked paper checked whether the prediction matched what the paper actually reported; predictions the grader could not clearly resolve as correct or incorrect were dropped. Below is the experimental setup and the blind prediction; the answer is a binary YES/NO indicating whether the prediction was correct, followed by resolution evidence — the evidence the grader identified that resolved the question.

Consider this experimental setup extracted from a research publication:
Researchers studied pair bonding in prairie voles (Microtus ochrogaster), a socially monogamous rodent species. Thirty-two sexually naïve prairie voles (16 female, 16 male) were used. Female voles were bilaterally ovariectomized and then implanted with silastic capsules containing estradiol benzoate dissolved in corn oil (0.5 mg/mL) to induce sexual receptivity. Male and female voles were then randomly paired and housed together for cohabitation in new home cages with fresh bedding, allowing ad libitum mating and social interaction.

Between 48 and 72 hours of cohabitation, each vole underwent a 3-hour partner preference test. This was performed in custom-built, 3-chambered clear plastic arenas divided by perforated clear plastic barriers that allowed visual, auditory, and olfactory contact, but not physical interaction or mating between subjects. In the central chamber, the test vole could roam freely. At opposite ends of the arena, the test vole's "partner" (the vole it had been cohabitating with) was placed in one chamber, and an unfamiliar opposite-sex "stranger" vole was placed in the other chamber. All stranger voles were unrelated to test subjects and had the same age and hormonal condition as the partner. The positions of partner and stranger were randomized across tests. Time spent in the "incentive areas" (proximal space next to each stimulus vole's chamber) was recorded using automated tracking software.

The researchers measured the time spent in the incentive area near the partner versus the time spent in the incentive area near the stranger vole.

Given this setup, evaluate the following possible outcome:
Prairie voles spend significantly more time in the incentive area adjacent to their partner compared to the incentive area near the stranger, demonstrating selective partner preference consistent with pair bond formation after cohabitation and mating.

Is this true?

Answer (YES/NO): YES